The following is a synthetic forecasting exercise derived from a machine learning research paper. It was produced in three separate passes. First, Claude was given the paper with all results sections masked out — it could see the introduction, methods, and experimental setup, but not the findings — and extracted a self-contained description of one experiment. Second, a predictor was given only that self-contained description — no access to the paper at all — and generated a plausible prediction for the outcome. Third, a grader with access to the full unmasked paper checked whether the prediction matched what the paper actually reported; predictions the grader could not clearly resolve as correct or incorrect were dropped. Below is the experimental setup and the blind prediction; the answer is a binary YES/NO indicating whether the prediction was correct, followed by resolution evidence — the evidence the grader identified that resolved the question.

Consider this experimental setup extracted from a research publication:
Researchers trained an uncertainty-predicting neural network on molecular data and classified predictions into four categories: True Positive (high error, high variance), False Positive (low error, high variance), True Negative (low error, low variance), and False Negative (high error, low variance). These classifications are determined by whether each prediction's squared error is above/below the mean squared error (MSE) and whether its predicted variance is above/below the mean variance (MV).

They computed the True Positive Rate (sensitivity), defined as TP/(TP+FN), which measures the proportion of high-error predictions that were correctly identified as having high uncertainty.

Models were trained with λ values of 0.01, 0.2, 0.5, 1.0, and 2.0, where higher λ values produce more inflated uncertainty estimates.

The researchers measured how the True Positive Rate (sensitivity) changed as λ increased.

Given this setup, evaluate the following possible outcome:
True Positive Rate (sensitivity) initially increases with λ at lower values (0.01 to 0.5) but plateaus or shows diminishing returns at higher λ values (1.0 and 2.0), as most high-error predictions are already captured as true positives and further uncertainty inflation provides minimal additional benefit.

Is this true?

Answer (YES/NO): NO